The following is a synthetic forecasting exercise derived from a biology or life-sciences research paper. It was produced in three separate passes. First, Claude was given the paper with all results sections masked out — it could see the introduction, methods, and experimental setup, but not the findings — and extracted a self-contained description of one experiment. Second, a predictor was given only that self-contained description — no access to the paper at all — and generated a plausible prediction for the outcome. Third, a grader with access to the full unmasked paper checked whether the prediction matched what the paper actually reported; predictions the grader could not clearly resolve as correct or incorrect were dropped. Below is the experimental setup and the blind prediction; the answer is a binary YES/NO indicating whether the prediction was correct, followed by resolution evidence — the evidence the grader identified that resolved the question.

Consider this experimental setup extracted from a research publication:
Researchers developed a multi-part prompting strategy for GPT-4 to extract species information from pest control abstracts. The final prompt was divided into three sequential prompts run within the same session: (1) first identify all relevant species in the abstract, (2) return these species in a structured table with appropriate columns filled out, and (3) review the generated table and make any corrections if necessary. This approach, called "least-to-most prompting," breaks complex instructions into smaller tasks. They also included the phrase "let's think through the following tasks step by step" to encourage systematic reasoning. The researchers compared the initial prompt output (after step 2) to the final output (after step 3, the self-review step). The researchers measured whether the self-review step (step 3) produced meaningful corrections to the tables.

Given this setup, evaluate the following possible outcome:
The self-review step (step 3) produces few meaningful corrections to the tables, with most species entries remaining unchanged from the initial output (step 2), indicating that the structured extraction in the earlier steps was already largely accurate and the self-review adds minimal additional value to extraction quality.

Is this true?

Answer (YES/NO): YES